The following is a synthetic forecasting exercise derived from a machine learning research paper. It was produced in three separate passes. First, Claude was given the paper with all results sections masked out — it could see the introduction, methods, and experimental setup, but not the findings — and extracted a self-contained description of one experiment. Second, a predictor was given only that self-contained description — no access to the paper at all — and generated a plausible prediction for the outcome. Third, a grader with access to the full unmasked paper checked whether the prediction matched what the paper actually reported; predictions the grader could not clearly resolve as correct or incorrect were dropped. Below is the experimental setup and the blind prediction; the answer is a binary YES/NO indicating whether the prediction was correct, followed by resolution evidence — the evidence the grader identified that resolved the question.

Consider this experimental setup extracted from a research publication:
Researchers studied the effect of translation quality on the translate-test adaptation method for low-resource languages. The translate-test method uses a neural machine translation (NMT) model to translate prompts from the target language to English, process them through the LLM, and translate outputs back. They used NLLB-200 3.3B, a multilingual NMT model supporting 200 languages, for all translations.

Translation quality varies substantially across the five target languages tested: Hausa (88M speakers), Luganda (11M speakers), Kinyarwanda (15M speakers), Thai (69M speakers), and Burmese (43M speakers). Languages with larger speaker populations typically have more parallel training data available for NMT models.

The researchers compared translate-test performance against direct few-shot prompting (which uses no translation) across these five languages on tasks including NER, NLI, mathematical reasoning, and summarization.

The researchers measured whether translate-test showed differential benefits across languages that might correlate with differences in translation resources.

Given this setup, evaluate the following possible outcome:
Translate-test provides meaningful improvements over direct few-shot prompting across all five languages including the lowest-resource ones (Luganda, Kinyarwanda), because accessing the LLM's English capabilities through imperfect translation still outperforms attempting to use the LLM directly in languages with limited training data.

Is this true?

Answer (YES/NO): NO